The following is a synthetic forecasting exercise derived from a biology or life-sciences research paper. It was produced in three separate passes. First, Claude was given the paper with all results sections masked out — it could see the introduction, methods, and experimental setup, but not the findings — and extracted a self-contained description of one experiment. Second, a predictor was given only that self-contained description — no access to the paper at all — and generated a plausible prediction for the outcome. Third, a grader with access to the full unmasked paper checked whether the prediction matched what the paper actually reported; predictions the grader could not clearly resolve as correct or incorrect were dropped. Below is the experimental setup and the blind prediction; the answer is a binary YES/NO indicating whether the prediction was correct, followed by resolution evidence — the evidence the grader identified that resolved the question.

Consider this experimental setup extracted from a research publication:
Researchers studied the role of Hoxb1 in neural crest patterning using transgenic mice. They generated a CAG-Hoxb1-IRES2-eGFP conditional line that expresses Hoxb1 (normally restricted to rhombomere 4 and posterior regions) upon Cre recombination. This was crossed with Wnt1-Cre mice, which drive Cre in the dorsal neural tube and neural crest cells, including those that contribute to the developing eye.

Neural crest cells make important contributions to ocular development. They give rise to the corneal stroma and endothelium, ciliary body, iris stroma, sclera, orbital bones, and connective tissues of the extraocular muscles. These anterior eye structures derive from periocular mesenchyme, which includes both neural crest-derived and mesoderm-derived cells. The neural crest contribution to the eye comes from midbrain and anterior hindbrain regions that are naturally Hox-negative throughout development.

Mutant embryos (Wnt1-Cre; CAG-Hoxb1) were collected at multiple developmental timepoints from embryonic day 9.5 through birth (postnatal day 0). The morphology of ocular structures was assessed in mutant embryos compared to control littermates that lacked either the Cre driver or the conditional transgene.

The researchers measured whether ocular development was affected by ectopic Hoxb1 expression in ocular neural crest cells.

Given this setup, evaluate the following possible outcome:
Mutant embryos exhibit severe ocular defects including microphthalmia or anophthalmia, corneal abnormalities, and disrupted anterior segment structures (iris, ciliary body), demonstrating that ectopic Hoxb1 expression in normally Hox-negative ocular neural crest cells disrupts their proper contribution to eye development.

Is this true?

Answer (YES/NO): YES